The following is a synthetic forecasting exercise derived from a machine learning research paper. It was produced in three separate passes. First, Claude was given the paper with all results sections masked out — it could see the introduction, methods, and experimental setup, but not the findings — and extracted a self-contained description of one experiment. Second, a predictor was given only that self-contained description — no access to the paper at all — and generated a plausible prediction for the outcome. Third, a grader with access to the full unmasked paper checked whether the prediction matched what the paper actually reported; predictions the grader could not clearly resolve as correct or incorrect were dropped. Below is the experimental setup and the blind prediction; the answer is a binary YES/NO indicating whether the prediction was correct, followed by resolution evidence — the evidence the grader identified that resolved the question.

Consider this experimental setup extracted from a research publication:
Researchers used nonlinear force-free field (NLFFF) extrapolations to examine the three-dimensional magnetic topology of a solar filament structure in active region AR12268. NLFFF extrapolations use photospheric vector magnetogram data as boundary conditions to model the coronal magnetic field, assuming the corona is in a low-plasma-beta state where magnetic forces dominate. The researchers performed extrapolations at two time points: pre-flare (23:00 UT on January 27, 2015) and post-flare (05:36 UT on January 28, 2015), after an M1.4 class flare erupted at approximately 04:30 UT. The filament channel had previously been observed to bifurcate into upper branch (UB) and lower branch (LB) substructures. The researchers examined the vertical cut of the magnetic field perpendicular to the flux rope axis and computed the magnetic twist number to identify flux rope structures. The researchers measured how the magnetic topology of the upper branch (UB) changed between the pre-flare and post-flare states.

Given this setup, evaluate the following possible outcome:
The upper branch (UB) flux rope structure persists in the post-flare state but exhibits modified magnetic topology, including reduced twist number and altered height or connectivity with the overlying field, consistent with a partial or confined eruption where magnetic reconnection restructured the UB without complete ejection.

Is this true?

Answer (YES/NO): NO